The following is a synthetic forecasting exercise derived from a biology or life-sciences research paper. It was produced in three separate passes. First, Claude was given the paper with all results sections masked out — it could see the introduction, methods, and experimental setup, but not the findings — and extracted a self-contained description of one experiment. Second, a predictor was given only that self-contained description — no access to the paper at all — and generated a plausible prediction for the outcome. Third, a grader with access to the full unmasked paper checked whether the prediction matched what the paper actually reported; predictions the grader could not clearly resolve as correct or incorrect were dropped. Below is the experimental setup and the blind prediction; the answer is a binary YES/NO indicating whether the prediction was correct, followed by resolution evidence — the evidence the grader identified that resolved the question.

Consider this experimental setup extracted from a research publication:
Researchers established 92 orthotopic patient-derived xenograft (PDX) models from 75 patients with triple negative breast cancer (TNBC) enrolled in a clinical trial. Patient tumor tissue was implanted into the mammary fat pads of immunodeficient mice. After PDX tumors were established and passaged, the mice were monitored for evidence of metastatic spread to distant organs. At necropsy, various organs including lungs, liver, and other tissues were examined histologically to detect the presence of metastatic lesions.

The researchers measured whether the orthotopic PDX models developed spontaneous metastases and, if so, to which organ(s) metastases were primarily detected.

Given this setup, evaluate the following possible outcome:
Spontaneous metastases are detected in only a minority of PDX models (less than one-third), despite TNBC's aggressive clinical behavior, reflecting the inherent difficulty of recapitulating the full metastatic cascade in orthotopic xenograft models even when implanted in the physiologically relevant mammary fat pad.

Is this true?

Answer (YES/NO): YES